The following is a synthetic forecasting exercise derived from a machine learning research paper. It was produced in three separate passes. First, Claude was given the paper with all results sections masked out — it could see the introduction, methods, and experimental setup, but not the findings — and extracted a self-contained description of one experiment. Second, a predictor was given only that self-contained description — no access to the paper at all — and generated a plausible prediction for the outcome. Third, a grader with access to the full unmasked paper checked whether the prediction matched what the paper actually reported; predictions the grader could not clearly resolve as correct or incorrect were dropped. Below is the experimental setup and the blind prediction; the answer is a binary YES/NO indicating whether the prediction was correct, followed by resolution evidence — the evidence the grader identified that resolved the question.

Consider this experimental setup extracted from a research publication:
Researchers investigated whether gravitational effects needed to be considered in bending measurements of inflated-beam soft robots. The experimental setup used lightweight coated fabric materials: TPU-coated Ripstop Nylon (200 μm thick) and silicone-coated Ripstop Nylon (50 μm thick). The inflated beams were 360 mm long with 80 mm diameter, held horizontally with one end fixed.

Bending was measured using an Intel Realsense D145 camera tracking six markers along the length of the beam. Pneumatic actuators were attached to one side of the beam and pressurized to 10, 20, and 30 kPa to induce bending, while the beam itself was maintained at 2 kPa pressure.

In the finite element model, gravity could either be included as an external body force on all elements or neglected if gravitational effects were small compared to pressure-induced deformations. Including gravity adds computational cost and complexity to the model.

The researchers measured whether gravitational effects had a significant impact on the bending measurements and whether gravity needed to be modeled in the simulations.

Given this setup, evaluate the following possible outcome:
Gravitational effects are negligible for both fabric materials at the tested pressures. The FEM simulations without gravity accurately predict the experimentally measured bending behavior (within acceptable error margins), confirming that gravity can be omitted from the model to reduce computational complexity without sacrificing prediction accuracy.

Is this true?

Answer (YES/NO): YES